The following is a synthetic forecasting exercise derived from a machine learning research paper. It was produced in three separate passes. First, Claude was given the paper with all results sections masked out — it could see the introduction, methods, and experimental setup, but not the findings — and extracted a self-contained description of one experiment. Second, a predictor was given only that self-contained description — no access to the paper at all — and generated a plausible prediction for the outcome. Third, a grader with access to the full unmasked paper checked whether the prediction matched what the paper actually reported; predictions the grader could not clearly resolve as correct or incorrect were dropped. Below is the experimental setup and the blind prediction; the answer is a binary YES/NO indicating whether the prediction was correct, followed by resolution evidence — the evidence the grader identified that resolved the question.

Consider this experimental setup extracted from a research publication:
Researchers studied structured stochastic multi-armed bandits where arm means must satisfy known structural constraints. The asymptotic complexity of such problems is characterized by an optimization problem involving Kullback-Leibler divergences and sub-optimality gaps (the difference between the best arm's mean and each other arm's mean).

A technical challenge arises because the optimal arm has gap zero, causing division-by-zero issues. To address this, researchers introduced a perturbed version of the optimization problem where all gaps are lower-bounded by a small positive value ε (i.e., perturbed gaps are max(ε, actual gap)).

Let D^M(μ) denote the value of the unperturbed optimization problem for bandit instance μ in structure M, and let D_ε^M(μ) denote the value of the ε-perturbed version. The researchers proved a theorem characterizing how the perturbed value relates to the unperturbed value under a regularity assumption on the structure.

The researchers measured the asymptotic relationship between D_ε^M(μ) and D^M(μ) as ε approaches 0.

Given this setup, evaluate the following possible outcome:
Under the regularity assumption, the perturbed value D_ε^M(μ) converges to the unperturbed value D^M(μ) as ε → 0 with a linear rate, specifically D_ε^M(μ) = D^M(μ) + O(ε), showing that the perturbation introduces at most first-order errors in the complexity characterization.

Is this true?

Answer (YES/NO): NO